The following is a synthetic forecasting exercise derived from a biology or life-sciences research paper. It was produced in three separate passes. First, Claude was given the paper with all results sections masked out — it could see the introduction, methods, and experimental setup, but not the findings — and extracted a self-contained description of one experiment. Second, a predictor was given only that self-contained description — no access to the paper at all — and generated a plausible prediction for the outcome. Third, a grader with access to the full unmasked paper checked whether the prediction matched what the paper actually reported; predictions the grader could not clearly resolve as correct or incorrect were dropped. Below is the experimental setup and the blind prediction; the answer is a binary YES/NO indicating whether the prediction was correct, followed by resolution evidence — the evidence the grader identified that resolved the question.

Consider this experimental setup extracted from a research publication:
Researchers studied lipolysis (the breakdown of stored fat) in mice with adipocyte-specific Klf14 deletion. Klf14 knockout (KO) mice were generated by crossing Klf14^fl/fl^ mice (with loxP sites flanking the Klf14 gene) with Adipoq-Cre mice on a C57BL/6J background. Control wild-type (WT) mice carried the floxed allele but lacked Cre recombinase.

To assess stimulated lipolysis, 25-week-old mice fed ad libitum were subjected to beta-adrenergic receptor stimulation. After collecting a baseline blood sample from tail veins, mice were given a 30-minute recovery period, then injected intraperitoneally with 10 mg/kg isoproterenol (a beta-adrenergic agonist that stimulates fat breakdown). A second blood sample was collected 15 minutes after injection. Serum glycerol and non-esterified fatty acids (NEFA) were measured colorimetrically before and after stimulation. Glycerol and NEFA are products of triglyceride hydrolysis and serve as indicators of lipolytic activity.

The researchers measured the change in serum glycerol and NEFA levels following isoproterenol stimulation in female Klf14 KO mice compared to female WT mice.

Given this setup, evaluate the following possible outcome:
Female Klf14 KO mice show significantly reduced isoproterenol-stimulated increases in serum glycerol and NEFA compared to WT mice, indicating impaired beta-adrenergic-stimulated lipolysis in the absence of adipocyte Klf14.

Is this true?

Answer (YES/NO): NO